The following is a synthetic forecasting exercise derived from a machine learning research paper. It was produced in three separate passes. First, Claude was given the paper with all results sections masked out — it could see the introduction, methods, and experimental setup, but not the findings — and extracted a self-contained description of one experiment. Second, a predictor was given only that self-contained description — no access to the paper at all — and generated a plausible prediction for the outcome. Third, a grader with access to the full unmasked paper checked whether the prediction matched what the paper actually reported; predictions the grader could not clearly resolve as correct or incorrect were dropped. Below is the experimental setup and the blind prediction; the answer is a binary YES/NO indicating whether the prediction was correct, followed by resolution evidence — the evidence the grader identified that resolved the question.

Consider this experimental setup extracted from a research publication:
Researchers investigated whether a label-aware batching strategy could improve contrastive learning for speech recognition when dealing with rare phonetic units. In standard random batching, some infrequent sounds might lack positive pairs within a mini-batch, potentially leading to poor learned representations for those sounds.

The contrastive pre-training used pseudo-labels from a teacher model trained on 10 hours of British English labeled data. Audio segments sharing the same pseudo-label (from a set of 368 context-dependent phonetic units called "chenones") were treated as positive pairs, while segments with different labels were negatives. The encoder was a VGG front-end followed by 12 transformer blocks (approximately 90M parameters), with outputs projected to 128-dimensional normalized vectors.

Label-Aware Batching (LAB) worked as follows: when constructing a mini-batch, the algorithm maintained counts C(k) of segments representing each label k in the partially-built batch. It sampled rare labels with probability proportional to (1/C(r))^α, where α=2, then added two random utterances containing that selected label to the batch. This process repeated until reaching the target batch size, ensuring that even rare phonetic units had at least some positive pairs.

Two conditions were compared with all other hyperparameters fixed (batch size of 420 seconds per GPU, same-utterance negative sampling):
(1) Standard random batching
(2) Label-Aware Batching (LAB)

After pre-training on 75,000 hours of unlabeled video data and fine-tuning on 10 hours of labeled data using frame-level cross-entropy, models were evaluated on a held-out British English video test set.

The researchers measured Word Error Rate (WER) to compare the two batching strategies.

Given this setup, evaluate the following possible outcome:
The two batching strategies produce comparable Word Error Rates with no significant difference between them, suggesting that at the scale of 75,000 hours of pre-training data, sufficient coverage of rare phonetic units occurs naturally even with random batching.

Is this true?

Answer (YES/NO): NO